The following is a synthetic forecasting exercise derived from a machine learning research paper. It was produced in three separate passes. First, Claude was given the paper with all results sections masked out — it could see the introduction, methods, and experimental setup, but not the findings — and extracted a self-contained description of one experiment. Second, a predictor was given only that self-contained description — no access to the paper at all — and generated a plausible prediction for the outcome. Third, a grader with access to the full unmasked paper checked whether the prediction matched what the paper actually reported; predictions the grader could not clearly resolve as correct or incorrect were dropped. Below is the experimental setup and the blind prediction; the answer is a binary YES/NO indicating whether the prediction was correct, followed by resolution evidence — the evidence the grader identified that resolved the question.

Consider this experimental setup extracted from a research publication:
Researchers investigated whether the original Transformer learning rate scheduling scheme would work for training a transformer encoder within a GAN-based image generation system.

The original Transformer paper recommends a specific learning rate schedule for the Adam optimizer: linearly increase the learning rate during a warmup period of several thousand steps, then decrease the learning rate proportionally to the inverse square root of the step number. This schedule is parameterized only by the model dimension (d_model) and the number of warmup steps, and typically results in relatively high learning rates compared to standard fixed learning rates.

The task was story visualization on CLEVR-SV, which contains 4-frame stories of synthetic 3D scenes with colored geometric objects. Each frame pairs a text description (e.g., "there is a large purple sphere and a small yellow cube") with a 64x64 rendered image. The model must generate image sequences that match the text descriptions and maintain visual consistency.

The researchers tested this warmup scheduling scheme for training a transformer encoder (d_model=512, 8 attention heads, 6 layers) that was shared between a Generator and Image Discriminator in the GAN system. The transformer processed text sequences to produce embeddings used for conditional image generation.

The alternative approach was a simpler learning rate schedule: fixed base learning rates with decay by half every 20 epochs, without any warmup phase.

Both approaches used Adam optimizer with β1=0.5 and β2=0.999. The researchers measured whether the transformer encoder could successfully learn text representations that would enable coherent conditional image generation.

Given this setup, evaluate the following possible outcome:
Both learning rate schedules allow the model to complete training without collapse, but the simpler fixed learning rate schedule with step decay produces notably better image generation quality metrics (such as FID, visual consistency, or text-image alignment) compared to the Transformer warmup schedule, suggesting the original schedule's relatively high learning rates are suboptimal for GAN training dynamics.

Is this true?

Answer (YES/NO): NO